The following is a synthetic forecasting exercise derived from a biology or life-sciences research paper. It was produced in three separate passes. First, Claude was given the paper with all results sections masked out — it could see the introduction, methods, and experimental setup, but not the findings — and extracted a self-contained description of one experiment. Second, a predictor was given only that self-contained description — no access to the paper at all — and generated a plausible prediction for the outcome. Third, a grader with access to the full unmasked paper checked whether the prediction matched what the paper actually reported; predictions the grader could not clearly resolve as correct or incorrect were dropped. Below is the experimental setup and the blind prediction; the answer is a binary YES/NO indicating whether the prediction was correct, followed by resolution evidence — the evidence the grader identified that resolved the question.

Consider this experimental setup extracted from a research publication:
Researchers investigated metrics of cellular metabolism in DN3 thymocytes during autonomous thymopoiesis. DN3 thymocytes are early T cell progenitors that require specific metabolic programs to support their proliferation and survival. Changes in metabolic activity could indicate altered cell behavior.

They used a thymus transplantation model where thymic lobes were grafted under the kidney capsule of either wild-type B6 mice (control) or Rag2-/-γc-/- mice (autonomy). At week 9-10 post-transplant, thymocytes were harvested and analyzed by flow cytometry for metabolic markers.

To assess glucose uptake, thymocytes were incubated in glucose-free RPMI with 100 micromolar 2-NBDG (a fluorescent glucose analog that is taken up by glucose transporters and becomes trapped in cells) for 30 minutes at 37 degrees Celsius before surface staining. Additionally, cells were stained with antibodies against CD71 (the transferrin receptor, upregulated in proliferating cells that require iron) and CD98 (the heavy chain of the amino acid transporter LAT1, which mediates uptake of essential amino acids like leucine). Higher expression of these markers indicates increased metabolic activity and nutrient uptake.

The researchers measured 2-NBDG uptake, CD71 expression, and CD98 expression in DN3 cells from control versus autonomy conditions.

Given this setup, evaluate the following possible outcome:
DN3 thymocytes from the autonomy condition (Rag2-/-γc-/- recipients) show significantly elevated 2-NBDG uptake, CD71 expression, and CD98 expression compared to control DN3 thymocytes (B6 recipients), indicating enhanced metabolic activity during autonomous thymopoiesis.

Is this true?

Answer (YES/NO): YES